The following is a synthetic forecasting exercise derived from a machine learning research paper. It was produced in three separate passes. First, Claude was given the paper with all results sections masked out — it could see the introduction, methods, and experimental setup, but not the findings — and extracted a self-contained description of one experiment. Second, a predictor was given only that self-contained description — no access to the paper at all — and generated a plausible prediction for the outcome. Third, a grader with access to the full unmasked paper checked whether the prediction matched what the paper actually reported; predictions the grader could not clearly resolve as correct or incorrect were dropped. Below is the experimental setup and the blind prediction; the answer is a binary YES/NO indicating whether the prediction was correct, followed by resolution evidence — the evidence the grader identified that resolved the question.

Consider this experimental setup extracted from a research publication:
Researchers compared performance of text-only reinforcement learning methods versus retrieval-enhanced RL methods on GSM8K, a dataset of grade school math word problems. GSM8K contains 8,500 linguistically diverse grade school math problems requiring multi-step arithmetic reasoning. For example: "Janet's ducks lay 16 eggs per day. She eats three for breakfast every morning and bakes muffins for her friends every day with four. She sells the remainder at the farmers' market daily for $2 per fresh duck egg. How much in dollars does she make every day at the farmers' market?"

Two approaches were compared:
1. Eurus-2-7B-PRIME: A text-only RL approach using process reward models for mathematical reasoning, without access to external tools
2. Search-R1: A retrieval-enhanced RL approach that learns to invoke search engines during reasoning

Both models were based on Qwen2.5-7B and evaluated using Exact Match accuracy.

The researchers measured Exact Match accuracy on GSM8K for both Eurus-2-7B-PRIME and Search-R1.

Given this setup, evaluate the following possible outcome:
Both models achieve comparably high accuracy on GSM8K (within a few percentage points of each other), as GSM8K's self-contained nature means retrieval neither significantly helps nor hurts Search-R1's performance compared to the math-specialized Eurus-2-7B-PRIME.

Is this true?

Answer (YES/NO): NO